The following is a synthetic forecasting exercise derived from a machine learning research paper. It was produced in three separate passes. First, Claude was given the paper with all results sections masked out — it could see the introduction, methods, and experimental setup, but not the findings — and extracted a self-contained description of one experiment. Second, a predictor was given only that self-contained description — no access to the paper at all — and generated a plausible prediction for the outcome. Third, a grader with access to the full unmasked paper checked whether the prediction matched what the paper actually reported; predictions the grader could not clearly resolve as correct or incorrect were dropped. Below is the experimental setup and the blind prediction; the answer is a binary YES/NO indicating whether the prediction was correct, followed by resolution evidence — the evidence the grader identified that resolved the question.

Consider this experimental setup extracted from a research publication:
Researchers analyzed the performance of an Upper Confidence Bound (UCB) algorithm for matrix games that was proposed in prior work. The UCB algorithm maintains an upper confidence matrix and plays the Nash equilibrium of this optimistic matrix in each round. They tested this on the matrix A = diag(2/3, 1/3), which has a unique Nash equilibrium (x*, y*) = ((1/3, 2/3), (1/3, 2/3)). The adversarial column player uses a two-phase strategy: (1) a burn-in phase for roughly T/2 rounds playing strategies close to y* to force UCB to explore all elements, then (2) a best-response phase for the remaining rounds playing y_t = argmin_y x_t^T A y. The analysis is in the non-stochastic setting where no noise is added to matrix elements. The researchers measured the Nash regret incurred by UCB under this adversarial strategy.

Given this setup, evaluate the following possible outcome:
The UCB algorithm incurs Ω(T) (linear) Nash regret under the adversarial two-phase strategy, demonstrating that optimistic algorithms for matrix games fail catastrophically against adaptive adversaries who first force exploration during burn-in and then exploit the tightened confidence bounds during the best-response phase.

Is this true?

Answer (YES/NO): NO